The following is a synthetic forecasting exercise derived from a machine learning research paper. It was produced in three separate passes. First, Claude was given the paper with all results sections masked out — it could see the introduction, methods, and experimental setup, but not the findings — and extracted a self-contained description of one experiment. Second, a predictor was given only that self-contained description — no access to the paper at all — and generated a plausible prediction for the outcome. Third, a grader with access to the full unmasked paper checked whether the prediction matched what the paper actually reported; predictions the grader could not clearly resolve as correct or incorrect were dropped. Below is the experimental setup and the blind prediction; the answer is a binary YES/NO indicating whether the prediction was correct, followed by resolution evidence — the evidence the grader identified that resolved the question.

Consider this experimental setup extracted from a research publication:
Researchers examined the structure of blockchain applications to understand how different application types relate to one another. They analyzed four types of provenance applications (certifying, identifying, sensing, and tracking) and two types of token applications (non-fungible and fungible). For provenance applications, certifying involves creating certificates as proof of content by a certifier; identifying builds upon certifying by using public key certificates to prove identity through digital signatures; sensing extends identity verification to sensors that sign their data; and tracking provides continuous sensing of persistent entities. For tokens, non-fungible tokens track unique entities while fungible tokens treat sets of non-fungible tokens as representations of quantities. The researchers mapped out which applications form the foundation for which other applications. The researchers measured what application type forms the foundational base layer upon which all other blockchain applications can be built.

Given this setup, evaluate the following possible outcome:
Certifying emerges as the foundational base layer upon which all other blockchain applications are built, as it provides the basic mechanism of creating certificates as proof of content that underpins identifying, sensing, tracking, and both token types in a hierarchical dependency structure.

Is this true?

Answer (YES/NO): YES